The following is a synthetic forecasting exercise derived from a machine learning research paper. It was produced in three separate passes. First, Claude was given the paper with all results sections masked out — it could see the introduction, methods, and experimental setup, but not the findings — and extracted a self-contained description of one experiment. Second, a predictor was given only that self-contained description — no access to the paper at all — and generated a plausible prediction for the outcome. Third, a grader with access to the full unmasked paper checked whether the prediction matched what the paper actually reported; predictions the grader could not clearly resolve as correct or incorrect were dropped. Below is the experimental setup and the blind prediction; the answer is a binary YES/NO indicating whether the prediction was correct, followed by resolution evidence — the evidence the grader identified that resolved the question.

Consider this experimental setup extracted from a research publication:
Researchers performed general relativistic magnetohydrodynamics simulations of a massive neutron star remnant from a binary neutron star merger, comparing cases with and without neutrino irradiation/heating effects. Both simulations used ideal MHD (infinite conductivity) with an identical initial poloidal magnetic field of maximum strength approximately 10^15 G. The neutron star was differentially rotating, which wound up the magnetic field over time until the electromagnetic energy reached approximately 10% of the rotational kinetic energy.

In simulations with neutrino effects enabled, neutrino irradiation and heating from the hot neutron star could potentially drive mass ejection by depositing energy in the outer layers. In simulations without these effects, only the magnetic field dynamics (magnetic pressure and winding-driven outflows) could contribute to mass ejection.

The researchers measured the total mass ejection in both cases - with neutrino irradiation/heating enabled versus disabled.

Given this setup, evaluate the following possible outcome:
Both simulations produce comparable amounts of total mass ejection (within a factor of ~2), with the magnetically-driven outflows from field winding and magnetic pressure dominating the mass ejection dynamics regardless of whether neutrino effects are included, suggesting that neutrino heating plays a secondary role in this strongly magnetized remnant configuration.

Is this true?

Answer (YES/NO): NO